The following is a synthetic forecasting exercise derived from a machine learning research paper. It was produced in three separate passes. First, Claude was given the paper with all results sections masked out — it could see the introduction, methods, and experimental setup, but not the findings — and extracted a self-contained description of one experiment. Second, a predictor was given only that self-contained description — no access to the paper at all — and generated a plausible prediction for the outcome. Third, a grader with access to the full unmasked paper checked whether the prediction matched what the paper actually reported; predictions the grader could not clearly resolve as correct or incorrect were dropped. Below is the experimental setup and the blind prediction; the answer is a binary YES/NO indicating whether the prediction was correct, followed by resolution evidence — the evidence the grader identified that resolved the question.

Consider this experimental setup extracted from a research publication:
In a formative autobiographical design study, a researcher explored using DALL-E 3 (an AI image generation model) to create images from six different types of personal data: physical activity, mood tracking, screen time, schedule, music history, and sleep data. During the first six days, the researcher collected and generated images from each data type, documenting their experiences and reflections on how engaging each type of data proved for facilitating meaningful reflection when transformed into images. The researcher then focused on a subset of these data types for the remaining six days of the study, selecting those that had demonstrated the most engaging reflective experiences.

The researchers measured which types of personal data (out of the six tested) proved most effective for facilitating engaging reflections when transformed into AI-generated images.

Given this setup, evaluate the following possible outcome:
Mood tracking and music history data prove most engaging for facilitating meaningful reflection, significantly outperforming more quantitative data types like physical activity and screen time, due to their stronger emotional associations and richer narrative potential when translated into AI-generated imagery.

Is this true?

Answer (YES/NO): YES